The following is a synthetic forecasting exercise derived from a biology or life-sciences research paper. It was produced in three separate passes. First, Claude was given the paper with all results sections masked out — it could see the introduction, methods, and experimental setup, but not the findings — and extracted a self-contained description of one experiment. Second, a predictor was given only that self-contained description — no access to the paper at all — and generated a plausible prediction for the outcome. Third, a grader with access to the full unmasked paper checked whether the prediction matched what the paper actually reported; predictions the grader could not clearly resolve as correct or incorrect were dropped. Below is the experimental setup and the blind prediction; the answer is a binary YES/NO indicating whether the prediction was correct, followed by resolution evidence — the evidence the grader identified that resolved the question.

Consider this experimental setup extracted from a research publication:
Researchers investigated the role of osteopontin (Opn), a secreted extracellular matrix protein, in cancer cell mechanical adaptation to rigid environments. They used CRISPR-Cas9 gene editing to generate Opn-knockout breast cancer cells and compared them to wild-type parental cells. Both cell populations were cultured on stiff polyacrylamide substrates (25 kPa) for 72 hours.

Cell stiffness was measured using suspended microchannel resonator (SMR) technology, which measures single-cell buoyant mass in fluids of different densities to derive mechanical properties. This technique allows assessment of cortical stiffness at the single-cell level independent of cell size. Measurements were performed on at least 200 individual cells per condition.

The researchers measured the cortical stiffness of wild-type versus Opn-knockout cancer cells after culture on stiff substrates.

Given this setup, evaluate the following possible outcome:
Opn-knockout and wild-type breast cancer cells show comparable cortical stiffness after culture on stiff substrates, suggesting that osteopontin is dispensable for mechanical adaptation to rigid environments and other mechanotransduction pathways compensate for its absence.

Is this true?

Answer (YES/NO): NO